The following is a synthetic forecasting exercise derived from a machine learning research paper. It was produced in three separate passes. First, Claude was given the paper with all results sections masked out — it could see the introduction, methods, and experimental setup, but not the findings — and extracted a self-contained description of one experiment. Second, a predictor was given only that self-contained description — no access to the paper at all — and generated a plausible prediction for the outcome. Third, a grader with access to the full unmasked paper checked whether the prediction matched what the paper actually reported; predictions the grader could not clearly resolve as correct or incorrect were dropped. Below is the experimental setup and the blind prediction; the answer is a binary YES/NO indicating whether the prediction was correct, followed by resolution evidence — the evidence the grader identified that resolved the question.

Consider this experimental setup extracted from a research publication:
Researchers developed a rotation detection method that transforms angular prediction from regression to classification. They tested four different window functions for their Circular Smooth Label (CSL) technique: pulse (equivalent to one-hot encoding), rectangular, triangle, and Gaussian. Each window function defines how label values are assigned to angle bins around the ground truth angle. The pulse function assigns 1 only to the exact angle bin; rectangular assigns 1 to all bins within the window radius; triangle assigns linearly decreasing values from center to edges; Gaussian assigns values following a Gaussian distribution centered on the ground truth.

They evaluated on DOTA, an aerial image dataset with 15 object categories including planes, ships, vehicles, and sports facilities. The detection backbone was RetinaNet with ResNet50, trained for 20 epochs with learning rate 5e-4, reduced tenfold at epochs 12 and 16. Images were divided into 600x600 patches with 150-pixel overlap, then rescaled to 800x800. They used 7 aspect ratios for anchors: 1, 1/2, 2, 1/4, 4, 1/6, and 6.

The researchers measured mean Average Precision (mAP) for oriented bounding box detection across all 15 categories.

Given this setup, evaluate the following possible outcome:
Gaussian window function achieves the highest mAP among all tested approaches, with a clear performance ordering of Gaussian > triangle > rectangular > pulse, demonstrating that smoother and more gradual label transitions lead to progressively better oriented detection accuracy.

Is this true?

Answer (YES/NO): NO